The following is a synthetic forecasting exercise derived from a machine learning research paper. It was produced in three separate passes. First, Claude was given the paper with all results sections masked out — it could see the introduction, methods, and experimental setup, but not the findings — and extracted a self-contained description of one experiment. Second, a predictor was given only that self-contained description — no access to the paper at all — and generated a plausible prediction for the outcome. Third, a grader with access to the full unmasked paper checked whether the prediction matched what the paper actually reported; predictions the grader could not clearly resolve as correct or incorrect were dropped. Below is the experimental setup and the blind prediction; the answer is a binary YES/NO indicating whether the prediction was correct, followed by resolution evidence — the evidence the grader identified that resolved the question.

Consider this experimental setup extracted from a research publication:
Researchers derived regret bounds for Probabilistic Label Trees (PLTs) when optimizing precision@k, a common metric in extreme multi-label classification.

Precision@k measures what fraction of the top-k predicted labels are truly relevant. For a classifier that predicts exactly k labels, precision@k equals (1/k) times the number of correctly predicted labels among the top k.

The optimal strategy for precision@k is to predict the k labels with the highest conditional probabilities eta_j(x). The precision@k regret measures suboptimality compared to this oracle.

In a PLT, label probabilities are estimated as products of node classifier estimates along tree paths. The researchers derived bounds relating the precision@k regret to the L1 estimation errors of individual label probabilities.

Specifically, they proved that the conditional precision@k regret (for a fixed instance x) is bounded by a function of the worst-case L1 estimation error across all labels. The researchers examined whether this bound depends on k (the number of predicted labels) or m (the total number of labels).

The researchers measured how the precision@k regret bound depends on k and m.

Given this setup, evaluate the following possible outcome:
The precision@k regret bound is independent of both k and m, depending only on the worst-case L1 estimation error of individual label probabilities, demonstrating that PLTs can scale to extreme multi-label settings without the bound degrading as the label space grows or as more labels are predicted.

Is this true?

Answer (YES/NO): YES